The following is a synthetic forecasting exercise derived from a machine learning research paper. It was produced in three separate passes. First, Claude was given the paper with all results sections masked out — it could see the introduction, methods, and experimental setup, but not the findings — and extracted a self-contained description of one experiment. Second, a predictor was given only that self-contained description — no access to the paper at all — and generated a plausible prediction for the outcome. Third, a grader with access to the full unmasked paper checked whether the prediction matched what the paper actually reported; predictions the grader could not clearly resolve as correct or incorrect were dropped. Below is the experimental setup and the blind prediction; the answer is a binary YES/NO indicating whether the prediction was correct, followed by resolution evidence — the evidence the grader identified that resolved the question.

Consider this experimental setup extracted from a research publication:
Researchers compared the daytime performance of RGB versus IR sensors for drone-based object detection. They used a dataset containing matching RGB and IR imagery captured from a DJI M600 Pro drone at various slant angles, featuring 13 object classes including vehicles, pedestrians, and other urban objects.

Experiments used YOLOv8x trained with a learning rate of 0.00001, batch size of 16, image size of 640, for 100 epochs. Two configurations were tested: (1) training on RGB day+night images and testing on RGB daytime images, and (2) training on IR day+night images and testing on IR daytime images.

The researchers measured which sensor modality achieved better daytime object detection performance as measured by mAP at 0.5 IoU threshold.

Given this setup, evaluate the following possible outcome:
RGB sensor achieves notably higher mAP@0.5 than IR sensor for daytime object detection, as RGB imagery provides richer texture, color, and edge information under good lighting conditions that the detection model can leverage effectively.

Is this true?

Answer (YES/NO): YES